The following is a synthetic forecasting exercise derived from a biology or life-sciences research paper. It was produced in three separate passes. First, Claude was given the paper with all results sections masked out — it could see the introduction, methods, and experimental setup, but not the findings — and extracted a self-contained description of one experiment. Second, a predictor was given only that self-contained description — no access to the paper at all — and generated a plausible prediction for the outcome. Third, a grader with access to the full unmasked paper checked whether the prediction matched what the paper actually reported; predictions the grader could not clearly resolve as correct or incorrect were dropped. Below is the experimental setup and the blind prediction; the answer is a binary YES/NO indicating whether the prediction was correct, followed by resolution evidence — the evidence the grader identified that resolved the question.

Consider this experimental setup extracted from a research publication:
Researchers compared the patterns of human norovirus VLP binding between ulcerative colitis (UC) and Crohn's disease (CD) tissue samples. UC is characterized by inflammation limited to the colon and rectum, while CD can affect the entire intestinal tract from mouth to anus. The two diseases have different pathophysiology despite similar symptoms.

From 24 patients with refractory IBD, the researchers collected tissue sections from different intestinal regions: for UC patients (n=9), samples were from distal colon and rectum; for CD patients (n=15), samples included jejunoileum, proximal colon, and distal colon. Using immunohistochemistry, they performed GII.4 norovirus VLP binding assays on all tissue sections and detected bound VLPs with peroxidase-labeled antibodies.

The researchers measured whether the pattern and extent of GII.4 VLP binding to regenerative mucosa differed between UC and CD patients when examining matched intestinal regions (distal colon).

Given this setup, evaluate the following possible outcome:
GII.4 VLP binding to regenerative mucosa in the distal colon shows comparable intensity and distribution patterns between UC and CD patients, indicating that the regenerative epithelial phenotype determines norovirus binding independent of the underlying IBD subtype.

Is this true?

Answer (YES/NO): YES